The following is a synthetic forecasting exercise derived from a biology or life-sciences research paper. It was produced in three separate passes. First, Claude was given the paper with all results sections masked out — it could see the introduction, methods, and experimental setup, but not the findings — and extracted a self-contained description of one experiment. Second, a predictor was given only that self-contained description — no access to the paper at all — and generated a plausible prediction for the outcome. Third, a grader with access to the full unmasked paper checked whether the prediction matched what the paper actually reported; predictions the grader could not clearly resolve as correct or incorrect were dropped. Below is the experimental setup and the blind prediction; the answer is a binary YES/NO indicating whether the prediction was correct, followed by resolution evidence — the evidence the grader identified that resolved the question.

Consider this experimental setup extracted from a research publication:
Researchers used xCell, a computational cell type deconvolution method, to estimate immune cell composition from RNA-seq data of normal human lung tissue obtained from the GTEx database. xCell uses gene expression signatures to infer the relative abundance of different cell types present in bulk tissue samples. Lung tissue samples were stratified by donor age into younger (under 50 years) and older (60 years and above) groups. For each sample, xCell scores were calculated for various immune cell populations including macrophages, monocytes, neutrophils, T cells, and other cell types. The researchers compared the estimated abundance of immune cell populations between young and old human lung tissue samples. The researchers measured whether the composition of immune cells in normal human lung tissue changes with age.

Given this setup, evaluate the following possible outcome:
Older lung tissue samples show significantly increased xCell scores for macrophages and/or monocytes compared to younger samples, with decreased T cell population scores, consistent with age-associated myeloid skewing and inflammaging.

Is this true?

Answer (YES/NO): NO